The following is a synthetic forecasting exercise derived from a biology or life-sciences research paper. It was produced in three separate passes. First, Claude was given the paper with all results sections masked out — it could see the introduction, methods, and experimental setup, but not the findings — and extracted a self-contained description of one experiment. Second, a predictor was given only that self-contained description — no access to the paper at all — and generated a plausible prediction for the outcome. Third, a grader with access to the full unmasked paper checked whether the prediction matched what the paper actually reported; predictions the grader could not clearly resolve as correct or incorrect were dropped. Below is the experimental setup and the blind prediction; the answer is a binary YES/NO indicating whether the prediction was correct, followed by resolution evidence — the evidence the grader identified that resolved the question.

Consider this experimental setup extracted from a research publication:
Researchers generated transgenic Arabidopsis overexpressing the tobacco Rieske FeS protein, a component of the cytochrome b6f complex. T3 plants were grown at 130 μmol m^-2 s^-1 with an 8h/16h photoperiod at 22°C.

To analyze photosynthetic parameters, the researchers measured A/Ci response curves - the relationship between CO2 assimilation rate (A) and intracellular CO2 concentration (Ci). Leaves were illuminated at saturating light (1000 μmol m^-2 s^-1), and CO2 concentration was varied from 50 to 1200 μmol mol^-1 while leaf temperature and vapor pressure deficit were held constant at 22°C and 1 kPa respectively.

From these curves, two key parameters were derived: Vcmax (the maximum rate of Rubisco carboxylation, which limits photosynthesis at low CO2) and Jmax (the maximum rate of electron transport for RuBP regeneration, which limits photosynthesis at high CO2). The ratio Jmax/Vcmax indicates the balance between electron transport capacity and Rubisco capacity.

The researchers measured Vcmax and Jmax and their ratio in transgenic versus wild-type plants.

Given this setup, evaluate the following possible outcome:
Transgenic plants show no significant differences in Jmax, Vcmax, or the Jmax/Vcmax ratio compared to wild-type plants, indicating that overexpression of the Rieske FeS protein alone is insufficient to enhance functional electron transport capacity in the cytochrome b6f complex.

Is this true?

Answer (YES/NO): NO